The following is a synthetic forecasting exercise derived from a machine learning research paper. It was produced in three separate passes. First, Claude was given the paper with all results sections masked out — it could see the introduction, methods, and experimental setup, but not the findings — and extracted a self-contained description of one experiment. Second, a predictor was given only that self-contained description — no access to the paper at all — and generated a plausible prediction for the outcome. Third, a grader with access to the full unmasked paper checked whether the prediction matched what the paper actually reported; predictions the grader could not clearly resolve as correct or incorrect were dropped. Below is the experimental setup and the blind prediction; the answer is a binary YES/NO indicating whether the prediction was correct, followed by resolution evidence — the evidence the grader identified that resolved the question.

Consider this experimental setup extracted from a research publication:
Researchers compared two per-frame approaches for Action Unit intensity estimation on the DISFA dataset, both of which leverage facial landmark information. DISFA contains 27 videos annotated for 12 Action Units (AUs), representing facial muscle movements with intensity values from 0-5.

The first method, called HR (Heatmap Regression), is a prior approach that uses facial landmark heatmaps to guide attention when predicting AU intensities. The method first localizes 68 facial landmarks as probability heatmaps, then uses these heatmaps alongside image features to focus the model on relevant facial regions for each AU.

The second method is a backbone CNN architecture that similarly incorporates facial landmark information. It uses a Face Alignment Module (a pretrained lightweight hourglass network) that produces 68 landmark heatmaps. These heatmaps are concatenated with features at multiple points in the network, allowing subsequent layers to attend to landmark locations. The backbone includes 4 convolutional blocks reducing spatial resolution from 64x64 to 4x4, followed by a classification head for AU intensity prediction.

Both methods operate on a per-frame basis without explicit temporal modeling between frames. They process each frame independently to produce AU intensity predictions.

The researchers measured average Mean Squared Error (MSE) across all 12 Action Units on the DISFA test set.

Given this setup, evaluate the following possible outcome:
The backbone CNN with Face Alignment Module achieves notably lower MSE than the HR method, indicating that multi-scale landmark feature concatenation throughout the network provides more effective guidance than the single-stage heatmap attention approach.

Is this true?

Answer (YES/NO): NO